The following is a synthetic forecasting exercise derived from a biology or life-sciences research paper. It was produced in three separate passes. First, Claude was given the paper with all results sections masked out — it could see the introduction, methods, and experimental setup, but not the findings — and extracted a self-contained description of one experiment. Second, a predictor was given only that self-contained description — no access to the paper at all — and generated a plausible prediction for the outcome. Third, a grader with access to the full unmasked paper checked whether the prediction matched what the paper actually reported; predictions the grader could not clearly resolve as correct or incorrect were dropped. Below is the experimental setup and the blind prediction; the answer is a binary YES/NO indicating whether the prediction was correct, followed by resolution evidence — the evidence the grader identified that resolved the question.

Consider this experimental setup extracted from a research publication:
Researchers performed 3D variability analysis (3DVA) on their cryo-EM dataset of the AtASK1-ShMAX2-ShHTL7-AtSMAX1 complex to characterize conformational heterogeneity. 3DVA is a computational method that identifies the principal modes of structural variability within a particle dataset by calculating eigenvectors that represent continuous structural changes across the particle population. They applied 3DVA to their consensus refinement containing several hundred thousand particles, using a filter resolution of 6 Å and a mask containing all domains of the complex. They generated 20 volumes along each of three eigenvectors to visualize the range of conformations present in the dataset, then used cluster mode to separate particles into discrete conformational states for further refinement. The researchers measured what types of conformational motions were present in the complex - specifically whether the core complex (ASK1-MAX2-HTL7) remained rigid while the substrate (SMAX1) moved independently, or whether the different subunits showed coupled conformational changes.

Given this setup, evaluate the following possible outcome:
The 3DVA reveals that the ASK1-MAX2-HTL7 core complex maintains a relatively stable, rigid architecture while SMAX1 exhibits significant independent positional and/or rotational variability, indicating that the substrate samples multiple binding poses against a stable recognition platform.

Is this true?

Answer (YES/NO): NO